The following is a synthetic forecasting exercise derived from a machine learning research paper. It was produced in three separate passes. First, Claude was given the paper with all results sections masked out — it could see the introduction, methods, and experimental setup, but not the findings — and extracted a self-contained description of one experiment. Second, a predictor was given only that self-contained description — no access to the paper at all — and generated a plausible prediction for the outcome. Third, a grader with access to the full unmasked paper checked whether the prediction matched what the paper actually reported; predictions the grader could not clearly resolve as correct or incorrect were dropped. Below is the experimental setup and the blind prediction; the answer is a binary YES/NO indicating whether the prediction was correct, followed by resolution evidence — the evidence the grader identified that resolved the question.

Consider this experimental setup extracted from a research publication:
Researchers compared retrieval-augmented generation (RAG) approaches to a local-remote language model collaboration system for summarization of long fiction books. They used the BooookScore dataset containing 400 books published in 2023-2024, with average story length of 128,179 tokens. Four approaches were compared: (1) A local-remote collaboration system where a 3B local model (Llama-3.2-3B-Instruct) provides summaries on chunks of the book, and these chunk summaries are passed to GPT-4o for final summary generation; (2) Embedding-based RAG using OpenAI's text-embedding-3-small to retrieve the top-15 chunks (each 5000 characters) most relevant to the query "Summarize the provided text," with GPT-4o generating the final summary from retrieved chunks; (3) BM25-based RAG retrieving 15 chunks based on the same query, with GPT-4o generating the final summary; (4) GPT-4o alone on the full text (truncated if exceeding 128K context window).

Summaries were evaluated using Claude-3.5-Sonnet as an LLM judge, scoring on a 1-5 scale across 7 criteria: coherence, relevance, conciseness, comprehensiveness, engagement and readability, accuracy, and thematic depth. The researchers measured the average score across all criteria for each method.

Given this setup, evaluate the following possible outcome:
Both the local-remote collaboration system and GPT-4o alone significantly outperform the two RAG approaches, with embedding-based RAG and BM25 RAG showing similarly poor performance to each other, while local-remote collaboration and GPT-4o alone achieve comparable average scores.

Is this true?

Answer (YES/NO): YES